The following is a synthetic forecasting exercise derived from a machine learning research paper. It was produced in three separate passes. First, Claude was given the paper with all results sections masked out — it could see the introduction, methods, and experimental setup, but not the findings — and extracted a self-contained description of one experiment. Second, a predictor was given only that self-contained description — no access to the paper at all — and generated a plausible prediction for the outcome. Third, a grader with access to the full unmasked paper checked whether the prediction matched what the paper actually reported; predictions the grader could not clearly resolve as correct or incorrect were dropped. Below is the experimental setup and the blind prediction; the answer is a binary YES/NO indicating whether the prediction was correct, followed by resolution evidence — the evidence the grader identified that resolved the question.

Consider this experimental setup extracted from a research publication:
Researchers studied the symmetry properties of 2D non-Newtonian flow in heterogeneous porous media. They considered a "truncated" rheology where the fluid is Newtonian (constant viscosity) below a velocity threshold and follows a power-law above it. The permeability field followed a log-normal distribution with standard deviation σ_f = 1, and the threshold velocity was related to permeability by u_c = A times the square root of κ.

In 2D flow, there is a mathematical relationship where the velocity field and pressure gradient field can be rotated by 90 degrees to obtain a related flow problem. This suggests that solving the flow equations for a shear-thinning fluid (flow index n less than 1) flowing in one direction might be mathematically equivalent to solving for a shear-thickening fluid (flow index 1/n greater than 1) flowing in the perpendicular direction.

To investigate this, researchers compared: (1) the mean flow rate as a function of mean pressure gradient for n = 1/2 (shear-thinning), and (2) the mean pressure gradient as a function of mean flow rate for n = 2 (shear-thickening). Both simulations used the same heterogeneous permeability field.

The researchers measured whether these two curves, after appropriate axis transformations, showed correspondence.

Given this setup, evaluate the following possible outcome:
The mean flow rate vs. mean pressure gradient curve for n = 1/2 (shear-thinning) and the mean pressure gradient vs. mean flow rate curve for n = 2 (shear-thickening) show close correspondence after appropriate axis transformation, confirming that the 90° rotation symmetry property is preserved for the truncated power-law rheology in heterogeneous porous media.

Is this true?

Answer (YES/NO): YES